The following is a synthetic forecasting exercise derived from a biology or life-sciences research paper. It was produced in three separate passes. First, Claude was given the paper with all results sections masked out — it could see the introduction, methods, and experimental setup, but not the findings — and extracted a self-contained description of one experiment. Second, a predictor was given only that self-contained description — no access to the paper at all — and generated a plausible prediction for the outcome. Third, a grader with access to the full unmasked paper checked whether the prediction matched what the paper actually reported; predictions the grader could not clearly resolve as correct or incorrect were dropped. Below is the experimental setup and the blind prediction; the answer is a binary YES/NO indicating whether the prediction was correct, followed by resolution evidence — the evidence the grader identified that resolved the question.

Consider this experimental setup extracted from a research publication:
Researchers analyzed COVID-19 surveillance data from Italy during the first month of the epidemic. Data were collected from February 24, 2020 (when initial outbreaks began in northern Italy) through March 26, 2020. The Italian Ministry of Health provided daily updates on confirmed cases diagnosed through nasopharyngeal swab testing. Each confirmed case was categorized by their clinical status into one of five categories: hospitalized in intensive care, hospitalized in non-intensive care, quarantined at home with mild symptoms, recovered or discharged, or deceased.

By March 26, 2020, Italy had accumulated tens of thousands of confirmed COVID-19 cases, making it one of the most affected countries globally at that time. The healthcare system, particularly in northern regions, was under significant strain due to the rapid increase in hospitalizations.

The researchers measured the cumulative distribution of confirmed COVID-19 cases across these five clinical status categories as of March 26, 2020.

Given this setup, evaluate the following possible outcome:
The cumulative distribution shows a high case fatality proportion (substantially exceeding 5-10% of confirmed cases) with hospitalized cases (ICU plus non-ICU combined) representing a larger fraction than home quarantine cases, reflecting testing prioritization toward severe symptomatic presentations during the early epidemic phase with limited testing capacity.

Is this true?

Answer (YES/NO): NO